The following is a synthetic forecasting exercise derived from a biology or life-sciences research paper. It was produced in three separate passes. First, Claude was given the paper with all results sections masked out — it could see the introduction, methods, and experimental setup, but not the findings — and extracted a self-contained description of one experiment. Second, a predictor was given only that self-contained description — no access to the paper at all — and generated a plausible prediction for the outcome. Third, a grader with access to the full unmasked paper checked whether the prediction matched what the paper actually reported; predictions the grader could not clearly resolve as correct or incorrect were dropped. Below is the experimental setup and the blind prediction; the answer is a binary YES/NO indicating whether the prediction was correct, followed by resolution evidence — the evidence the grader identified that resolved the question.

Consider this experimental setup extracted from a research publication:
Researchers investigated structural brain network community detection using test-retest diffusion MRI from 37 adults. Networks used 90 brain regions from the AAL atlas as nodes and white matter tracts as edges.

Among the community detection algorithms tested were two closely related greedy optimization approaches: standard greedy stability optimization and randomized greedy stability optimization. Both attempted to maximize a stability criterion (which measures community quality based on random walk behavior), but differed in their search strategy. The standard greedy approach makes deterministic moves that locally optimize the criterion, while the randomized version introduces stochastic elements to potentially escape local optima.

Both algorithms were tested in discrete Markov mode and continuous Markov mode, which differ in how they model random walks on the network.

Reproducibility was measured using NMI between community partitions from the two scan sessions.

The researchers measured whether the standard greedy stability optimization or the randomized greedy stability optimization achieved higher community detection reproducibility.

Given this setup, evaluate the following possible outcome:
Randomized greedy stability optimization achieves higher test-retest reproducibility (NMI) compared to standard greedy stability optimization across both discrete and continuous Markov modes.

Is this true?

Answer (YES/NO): NO